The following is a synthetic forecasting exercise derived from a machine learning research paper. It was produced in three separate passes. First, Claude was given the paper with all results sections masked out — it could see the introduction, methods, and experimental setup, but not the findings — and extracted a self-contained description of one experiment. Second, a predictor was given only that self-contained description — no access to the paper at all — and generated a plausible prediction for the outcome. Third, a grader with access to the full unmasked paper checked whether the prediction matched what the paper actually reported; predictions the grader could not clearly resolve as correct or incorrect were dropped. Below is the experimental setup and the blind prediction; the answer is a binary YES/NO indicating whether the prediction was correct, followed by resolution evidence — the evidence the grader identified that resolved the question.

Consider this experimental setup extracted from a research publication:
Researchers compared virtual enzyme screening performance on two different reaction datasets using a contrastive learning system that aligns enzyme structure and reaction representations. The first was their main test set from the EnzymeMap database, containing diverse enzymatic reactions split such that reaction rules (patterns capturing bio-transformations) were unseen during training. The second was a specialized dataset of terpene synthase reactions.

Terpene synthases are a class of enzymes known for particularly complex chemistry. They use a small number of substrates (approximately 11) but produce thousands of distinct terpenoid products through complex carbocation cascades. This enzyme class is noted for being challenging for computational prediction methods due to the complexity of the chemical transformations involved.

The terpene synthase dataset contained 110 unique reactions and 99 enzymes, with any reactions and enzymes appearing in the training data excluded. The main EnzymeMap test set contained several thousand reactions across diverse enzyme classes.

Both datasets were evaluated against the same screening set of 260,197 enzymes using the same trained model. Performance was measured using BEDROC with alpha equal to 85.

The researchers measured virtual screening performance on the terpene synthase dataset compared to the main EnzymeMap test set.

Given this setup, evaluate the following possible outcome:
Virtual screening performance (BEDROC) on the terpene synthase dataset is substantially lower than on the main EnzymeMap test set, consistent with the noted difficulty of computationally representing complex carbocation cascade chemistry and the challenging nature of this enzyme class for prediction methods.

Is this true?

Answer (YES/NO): NO